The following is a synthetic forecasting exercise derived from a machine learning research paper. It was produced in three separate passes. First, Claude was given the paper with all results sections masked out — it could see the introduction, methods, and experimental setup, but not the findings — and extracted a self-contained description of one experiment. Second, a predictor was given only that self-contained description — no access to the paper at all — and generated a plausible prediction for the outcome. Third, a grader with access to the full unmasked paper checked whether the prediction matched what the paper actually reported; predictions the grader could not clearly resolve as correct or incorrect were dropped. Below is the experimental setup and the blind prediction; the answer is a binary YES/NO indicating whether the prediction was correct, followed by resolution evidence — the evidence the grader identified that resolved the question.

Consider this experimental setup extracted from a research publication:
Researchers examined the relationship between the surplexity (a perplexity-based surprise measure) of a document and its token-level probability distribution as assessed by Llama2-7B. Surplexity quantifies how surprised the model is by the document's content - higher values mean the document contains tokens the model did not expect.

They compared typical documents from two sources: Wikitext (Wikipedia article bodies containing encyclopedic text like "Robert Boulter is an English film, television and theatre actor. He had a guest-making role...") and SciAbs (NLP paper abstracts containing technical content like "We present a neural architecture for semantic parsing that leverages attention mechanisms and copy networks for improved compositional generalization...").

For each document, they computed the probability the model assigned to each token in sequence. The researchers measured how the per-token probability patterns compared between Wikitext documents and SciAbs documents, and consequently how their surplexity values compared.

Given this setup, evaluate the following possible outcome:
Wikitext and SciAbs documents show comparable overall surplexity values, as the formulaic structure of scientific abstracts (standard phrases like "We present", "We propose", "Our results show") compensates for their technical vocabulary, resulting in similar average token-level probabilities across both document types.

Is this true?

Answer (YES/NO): NO